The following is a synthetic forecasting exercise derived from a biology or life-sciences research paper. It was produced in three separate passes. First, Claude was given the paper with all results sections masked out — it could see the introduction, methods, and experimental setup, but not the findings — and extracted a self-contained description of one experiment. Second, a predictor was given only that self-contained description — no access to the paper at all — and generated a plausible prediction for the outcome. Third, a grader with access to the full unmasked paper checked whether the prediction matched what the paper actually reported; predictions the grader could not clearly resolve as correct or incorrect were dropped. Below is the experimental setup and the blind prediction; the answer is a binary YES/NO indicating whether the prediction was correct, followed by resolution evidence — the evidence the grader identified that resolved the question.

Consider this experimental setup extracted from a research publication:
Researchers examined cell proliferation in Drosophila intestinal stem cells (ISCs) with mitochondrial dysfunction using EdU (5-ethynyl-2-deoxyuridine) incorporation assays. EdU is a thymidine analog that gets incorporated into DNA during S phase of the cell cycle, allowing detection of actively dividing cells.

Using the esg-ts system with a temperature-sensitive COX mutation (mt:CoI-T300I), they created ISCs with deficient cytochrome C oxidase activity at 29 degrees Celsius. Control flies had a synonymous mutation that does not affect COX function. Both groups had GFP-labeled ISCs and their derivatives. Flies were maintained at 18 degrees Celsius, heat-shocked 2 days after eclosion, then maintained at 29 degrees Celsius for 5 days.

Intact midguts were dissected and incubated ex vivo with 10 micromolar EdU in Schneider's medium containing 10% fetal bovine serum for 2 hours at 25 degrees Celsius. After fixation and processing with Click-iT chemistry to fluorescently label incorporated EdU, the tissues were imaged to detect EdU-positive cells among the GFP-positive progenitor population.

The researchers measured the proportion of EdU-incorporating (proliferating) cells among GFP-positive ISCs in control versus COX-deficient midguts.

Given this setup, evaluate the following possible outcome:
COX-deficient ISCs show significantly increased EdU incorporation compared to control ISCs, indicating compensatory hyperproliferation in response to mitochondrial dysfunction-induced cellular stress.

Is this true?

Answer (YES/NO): NO